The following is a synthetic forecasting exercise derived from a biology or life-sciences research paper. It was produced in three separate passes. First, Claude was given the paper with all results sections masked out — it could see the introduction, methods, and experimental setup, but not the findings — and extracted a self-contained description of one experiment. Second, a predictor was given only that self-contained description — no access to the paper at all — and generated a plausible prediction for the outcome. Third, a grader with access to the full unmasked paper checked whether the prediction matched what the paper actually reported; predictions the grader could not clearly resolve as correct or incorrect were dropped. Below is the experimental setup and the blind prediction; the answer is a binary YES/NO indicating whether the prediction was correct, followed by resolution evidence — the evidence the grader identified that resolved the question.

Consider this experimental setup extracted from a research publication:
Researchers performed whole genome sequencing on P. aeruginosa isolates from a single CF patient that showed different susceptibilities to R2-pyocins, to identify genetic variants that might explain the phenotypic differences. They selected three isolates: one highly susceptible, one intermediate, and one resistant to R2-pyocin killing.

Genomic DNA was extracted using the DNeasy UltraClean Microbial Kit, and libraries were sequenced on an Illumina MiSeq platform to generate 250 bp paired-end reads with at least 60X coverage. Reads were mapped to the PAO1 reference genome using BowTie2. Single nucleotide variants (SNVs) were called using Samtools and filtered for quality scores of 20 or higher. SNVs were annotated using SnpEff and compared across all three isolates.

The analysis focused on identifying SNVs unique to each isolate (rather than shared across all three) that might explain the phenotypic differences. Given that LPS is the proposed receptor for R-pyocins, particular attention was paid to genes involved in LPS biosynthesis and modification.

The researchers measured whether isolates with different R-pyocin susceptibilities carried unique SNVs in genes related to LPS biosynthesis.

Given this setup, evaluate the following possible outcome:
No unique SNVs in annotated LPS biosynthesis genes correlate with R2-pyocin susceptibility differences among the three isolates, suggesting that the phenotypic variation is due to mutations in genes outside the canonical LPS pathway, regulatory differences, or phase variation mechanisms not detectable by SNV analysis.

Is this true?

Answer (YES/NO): NO